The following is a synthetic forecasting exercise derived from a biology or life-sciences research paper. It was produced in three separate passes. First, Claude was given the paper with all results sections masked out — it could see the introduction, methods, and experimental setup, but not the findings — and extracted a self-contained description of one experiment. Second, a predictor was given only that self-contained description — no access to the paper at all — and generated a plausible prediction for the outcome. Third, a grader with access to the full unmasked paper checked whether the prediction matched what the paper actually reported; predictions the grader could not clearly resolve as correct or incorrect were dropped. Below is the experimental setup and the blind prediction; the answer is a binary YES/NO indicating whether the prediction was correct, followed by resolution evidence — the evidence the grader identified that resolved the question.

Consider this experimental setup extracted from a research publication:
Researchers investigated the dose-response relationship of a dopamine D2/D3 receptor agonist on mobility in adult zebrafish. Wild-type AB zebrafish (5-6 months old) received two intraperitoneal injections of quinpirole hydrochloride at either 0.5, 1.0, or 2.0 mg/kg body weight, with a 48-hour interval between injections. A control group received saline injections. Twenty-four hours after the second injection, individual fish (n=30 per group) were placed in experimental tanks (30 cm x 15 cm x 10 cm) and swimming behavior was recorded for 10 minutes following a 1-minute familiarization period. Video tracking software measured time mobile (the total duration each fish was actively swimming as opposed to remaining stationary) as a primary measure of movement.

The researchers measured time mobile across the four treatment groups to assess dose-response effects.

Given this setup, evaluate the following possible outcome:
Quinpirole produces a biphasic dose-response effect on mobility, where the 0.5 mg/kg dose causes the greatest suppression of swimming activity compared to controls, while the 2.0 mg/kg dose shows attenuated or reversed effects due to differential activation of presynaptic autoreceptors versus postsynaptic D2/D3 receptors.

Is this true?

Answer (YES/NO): NO